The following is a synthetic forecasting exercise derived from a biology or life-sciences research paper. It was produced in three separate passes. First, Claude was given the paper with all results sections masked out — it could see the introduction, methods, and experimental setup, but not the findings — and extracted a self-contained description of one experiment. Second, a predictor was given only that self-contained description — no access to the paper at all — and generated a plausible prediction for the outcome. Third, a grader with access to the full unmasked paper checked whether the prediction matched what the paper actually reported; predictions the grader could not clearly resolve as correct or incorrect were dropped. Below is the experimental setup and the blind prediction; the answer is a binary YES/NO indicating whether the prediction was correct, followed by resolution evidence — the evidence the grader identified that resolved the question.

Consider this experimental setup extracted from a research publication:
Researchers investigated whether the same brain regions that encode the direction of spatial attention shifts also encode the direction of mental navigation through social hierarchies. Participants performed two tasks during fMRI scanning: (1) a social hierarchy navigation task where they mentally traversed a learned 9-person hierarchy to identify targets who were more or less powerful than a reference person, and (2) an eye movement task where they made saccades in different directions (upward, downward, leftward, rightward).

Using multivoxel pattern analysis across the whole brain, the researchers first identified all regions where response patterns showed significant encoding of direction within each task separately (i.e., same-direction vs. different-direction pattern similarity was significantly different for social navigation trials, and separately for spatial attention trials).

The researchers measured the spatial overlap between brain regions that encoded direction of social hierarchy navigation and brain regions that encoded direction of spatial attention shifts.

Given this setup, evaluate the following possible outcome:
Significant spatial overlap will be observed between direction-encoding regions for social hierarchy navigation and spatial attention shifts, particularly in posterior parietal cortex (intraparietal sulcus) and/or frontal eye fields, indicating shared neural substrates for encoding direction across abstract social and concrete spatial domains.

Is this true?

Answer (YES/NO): NO